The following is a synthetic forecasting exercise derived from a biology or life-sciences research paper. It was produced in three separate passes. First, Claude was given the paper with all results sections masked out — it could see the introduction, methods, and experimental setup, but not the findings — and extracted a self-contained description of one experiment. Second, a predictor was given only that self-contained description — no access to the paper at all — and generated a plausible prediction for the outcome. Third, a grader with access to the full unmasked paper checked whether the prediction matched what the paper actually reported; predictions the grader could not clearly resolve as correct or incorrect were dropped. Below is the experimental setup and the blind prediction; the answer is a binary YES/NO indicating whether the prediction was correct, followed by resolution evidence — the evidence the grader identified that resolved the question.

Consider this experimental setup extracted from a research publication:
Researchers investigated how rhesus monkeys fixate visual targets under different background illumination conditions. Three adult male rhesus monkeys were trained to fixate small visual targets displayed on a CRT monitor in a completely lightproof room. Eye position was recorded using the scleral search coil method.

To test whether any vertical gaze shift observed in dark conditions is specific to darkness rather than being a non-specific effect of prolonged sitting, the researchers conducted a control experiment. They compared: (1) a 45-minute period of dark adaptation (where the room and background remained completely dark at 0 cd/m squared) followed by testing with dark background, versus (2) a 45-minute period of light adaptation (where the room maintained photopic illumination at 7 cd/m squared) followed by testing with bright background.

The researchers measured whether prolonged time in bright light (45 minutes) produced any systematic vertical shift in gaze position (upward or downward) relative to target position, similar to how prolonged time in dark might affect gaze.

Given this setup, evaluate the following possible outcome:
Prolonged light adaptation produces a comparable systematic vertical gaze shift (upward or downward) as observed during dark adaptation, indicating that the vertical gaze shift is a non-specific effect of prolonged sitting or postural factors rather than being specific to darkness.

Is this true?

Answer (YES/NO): NO